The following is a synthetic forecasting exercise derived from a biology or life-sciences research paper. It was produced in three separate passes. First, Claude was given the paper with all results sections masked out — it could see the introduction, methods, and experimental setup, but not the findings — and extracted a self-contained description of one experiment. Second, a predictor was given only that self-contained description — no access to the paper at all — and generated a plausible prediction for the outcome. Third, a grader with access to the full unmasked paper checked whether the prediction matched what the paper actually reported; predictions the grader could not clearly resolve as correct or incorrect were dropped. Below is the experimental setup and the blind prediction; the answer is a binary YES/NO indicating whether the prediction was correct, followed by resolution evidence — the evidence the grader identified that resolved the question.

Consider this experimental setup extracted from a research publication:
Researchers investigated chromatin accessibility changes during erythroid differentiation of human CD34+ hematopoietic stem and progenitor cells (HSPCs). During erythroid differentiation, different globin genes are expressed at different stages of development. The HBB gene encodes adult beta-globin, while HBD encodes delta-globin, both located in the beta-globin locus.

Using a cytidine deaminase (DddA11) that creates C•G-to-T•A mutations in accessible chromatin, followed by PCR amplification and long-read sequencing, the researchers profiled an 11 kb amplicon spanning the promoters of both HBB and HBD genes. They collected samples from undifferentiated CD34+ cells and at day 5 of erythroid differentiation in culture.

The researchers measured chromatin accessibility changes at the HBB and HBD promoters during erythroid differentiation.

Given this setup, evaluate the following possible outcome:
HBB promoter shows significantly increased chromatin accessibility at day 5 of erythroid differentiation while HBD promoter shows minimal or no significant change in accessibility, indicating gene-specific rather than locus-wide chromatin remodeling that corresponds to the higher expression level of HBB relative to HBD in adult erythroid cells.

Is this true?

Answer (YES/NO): NO